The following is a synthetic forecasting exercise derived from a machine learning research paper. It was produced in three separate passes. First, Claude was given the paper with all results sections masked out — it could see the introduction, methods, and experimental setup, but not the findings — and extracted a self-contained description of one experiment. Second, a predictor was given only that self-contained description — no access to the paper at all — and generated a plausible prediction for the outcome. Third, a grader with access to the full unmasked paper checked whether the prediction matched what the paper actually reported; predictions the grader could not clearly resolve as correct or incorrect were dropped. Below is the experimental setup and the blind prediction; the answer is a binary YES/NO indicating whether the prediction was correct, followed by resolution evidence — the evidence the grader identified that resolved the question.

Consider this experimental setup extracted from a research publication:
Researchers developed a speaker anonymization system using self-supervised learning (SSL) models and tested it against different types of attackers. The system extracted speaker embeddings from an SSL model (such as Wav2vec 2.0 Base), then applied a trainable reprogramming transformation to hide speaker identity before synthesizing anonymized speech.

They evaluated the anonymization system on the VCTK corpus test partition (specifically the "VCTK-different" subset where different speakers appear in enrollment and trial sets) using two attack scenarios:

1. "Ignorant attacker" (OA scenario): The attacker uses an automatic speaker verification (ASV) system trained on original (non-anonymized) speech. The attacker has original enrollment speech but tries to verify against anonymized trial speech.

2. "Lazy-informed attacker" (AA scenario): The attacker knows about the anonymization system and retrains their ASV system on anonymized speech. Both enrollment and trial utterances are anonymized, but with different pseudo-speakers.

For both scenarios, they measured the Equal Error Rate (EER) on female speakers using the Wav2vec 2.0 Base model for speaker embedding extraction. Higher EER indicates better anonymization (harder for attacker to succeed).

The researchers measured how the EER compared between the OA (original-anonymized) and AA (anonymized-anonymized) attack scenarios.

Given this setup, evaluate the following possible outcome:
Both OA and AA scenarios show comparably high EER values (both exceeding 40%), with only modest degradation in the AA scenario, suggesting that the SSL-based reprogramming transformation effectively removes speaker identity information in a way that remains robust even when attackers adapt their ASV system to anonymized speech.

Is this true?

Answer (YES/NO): NO